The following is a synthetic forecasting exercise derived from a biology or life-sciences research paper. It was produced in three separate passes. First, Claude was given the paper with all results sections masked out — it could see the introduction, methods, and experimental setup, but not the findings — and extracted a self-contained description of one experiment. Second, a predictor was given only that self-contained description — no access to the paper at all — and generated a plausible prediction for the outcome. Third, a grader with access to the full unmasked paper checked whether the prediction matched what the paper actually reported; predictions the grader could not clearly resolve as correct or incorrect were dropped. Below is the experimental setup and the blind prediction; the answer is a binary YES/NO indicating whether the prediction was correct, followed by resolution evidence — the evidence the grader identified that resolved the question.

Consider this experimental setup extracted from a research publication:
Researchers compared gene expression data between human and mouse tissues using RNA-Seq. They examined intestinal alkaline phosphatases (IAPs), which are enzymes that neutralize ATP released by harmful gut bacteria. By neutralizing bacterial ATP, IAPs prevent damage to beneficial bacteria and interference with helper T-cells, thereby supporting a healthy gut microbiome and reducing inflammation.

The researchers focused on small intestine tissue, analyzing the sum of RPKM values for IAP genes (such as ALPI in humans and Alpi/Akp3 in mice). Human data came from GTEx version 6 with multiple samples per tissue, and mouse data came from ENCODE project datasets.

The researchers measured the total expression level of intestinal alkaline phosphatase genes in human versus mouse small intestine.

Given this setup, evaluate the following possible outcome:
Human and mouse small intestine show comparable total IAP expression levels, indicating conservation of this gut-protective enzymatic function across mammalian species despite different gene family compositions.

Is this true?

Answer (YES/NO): NO